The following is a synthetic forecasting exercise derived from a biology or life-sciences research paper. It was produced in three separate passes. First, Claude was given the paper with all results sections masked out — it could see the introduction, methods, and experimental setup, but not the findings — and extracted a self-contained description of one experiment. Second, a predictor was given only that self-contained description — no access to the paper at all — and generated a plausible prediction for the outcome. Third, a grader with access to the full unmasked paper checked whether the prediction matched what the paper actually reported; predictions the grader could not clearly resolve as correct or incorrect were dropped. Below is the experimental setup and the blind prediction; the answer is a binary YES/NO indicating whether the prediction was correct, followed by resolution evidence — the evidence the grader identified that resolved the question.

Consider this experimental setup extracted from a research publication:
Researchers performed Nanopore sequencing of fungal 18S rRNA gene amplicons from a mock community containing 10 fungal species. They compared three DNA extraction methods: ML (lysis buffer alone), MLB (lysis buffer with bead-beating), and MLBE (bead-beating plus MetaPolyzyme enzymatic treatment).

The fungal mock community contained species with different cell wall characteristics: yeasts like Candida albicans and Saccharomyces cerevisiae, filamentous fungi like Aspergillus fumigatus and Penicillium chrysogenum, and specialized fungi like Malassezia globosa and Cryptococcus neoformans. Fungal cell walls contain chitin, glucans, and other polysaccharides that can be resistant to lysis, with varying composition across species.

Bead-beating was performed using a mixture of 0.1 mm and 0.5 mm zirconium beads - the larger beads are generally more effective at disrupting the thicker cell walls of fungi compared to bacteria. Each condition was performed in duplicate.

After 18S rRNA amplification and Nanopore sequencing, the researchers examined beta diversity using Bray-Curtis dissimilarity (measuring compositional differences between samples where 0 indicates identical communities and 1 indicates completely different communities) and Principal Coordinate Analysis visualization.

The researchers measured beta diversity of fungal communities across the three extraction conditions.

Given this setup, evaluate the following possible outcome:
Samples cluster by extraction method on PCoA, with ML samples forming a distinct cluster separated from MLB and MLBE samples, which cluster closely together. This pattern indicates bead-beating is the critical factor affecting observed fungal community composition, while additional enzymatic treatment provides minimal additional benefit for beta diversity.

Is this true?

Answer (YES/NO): NO